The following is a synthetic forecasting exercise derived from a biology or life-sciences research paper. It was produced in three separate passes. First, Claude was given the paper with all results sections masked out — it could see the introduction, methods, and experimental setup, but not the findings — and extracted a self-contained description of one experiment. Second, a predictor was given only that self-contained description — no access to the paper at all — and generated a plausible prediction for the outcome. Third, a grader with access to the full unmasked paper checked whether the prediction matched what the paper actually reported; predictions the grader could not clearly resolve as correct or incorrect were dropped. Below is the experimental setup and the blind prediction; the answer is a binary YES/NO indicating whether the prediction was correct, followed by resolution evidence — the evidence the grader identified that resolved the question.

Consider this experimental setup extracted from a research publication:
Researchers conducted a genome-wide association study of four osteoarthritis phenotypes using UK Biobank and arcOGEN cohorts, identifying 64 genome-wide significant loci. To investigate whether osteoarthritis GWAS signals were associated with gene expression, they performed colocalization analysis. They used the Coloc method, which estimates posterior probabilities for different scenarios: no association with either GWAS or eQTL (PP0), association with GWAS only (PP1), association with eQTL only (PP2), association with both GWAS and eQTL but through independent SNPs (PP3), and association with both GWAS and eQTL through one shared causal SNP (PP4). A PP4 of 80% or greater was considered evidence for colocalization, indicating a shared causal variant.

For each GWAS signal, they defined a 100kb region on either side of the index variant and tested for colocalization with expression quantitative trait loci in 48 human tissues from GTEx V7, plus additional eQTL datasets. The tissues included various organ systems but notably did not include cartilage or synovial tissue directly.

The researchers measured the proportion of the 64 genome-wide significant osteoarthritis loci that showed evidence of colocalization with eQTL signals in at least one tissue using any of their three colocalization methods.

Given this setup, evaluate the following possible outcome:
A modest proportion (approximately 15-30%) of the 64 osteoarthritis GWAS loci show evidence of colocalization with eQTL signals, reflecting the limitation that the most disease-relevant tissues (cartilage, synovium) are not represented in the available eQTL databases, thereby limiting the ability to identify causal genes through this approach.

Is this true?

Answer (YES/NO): NO